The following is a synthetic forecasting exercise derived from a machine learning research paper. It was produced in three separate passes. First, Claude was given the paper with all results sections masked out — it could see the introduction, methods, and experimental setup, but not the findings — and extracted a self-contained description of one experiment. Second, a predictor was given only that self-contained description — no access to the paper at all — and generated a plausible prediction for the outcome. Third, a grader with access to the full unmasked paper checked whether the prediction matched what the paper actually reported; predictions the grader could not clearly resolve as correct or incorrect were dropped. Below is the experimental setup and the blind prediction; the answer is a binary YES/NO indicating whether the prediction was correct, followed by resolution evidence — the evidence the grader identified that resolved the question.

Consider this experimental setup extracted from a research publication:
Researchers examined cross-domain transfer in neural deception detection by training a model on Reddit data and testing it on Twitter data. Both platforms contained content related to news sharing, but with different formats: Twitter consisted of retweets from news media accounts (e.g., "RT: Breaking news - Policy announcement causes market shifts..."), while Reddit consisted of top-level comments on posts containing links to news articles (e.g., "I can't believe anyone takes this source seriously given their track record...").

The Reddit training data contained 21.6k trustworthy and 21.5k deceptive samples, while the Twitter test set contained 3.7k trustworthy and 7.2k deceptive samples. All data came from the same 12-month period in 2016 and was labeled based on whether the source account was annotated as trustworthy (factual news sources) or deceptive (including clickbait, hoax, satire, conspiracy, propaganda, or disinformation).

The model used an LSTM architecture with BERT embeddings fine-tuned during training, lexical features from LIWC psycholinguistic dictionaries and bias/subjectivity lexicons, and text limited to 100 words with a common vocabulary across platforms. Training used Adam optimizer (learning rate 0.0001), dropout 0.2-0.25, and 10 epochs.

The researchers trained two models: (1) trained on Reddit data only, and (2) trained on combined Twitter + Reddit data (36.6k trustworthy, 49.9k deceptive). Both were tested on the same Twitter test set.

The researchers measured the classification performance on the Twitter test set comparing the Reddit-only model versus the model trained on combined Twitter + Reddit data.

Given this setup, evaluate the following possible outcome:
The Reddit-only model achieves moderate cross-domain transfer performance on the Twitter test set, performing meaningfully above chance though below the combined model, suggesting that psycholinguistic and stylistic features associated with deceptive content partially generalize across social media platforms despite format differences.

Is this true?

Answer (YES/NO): NO